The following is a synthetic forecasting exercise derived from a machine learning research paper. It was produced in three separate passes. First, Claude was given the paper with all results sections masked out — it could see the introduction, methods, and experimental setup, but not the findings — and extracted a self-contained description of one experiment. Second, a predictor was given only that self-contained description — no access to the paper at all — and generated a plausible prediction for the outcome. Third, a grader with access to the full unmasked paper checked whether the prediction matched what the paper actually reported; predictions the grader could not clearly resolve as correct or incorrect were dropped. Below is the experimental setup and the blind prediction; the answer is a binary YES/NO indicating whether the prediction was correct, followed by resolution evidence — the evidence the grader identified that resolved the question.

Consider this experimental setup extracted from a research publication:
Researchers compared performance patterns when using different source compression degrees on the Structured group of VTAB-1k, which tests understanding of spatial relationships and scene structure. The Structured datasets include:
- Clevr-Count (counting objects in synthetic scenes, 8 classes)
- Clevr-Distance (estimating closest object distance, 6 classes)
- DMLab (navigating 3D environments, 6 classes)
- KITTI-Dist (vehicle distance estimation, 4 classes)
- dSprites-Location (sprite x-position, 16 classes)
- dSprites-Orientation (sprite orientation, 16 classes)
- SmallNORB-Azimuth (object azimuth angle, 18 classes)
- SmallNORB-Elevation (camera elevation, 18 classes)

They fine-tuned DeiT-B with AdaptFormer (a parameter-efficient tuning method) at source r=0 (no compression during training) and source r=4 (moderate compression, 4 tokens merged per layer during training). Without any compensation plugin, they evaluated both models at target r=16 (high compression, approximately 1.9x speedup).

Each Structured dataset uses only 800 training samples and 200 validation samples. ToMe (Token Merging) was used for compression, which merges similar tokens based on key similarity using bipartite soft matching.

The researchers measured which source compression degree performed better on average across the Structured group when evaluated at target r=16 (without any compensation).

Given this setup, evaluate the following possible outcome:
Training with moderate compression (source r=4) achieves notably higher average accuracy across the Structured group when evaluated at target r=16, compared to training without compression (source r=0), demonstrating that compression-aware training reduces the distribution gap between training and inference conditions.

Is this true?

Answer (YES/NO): NO